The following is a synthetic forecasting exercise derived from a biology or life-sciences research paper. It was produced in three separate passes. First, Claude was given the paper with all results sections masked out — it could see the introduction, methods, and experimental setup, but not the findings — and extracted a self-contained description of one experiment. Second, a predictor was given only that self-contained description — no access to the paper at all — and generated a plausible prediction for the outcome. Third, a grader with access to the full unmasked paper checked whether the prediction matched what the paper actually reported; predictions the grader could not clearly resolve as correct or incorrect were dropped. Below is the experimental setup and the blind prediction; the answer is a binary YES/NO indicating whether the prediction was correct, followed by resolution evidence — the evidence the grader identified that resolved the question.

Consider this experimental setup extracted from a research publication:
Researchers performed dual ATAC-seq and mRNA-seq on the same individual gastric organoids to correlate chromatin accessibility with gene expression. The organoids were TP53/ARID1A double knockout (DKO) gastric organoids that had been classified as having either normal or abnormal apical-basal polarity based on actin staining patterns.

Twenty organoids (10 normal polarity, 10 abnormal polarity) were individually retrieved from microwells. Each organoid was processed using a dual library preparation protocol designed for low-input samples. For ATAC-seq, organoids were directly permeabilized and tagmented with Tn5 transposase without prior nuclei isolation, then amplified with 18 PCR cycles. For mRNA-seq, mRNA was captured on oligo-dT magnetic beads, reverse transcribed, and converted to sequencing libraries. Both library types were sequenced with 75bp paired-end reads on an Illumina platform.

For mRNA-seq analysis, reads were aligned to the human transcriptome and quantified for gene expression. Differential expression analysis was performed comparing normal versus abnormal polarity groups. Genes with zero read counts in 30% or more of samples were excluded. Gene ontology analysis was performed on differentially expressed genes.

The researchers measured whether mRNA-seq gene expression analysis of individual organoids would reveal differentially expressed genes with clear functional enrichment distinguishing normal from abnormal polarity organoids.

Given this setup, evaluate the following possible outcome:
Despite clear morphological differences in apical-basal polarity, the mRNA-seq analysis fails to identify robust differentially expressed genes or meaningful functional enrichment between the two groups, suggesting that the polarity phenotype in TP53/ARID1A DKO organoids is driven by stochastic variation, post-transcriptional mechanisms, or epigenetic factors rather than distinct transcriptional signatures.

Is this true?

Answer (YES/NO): NO